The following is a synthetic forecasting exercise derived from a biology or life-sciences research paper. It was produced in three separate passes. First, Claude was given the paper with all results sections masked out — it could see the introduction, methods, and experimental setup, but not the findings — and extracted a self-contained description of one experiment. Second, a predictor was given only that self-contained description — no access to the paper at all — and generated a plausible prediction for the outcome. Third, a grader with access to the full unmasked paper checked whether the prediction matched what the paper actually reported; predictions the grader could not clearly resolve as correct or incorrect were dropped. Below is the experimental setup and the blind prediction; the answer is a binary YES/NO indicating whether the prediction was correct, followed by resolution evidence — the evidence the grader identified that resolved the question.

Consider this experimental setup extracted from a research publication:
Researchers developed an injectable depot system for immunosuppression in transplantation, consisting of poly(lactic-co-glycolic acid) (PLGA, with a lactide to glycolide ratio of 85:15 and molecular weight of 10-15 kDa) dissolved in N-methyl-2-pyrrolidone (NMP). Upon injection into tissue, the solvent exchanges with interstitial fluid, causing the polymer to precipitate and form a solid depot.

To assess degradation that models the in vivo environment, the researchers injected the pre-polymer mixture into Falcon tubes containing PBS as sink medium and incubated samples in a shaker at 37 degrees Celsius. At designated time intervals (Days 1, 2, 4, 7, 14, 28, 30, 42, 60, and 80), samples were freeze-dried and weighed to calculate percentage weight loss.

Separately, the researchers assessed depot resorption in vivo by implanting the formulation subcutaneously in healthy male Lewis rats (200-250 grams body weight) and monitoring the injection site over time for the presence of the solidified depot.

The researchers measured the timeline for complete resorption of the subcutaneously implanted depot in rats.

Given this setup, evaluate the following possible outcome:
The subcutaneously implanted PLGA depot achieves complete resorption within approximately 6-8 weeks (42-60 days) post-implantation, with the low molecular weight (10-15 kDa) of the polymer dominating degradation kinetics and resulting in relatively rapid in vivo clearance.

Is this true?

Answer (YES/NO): NO